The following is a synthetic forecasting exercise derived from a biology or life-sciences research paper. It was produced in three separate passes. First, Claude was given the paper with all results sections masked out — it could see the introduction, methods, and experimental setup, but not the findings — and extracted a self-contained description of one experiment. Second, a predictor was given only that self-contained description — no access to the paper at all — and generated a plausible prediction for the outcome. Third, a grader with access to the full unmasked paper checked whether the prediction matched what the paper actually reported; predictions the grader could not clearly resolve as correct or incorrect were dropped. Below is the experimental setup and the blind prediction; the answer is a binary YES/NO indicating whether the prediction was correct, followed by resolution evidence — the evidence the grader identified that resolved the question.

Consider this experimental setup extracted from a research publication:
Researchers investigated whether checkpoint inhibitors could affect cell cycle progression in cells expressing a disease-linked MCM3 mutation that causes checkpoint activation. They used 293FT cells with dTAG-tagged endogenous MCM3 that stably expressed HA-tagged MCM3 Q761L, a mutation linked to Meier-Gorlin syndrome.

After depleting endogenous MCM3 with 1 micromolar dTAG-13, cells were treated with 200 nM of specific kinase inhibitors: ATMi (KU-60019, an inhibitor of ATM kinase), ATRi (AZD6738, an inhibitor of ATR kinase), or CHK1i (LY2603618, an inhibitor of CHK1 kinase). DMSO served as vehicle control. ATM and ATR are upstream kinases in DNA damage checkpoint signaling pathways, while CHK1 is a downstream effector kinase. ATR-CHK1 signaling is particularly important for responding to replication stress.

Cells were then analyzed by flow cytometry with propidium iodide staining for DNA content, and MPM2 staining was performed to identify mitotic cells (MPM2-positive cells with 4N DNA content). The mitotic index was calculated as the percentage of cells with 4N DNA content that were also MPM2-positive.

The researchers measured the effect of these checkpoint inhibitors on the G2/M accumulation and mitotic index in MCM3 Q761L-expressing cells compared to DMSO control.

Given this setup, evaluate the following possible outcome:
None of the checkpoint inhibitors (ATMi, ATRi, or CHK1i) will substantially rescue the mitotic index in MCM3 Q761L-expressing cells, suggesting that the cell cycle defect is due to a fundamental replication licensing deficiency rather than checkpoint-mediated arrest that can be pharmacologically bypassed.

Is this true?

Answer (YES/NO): NO